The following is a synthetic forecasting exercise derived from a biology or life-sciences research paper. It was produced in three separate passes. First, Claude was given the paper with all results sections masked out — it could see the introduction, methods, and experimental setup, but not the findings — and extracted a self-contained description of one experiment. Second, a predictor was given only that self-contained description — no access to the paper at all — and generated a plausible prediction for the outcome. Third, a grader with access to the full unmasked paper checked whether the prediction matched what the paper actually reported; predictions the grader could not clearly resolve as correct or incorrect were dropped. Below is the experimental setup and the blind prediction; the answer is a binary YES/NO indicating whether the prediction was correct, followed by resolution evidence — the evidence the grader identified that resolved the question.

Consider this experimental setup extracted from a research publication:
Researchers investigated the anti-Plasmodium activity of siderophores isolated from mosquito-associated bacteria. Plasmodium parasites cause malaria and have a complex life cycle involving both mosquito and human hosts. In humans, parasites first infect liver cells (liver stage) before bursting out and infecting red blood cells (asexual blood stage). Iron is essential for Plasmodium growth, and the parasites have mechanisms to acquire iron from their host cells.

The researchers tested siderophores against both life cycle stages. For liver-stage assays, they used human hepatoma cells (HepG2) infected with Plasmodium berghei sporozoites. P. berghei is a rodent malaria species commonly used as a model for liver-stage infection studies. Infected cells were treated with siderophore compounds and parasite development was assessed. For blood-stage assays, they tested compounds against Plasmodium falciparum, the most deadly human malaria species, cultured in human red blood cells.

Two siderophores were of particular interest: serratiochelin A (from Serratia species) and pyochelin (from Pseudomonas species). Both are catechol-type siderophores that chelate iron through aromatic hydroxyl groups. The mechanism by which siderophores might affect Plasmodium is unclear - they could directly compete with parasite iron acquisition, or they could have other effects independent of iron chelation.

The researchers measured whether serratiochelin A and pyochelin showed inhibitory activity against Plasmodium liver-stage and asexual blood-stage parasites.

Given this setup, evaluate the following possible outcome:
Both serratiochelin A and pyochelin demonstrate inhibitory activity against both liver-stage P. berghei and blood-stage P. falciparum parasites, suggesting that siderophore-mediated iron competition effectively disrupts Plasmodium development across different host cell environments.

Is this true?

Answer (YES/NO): YES